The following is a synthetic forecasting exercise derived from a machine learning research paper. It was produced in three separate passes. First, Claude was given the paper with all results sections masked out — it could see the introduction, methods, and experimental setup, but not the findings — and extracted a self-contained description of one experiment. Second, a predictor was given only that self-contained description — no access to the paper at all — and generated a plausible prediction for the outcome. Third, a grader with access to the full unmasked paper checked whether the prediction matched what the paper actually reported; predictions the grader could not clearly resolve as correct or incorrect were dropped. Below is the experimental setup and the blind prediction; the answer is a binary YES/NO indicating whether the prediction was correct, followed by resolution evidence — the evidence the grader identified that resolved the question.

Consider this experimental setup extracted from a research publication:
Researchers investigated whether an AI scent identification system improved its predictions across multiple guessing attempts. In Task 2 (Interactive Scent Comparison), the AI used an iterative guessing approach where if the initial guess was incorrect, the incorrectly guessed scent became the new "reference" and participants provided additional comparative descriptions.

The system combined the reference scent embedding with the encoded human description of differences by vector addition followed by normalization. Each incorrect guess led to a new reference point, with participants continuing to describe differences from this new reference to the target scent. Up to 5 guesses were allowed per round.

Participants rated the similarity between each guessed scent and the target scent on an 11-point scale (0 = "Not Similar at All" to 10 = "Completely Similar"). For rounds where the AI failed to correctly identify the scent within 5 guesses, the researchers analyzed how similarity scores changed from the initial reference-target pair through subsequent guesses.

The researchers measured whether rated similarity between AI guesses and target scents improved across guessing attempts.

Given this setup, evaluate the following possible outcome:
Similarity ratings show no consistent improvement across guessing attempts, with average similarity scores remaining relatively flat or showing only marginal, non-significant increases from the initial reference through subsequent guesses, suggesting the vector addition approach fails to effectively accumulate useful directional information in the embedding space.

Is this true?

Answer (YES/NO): NO